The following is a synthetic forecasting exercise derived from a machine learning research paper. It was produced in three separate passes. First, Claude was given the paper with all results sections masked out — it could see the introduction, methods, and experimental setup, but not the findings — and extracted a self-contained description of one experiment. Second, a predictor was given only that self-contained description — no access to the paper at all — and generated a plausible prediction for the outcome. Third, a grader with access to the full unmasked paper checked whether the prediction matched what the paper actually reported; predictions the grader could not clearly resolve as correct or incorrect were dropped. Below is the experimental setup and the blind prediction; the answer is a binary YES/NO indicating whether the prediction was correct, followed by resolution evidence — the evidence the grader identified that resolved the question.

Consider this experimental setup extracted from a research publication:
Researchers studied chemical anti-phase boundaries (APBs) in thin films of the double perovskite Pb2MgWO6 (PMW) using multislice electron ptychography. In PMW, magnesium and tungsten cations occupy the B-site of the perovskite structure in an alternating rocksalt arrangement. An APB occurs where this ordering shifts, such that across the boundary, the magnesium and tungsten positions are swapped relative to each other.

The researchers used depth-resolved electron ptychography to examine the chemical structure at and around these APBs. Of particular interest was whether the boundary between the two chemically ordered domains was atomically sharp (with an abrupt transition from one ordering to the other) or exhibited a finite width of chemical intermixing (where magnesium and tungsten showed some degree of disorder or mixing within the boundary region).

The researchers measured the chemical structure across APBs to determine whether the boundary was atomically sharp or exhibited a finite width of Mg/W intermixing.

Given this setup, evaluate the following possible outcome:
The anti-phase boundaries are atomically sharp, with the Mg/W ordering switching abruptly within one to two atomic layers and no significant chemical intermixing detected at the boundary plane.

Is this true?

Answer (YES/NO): NO